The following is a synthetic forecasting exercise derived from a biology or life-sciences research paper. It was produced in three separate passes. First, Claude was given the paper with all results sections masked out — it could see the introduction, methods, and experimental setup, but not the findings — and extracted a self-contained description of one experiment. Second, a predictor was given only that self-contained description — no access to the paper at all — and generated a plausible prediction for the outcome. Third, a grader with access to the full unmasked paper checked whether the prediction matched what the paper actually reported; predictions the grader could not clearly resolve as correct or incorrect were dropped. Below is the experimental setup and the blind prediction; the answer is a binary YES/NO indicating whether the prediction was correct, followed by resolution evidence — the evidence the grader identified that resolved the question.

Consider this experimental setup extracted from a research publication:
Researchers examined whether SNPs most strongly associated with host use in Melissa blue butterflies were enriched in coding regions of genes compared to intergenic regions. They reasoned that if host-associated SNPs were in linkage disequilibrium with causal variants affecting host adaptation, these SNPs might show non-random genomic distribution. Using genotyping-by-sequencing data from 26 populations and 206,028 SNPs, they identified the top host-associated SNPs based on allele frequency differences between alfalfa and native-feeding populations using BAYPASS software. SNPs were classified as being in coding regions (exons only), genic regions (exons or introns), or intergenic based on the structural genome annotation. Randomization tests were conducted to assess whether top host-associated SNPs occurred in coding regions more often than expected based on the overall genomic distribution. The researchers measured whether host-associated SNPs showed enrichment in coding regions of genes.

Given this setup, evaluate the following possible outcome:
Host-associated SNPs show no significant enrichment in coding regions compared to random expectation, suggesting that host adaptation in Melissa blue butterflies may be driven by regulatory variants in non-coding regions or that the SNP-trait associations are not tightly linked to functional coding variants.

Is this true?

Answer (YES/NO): NO